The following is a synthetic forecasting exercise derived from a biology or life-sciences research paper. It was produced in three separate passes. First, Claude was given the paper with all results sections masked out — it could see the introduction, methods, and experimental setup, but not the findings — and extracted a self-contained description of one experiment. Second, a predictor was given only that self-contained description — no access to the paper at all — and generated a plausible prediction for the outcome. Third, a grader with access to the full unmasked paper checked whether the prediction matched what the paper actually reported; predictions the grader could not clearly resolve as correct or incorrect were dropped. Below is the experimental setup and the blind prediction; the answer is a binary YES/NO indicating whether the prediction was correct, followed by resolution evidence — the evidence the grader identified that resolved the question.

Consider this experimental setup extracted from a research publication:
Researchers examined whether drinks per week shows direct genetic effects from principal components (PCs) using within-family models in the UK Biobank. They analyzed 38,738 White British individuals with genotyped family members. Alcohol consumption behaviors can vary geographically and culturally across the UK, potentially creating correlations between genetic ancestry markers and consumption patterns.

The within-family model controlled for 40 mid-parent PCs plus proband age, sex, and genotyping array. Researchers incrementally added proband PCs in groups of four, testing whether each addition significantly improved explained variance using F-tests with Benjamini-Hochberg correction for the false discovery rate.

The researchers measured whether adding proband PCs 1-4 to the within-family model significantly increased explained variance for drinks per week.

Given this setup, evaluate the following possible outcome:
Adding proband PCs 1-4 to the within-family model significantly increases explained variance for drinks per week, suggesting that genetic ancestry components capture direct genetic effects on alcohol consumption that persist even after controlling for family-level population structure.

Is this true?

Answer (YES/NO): NO